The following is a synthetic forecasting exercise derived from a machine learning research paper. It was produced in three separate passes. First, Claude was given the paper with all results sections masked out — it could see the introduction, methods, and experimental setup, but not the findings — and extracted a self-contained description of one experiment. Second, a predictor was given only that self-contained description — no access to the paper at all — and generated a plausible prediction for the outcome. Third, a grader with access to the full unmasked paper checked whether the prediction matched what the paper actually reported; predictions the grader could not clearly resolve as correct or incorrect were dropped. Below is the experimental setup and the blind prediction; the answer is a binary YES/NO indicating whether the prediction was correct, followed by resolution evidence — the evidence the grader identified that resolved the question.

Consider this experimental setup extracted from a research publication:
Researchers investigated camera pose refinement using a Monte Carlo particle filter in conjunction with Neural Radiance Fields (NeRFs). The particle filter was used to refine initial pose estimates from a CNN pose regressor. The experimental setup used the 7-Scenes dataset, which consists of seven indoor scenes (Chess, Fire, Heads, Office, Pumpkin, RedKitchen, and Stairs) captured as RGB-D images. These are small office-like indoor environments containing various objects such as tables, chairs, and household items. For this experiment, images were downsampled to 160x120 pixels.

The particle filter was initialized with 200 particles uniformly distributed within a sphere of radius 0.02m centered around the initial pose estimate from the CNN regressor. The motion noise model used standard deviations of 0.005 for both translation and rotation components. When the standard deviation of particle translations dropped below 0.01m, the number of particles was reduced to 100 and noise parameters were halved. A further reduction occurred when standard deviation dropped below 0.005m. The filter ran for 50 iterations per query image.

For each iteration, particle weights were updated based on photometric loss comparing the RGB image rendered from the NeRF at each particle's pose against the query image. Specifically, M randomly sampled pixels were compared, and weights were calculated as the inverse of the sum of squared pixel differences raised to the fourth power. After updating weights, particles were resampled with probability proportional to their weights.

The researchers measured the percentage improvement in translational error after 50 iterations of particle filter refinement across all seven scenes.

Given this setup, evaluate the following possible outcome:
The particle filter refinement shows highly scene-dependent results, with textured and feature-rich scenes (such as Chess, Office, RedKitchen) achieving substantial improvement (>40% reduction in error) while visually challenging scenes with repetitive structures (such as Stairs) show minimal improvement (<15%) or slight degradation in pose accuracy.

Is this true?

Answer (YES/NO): NO